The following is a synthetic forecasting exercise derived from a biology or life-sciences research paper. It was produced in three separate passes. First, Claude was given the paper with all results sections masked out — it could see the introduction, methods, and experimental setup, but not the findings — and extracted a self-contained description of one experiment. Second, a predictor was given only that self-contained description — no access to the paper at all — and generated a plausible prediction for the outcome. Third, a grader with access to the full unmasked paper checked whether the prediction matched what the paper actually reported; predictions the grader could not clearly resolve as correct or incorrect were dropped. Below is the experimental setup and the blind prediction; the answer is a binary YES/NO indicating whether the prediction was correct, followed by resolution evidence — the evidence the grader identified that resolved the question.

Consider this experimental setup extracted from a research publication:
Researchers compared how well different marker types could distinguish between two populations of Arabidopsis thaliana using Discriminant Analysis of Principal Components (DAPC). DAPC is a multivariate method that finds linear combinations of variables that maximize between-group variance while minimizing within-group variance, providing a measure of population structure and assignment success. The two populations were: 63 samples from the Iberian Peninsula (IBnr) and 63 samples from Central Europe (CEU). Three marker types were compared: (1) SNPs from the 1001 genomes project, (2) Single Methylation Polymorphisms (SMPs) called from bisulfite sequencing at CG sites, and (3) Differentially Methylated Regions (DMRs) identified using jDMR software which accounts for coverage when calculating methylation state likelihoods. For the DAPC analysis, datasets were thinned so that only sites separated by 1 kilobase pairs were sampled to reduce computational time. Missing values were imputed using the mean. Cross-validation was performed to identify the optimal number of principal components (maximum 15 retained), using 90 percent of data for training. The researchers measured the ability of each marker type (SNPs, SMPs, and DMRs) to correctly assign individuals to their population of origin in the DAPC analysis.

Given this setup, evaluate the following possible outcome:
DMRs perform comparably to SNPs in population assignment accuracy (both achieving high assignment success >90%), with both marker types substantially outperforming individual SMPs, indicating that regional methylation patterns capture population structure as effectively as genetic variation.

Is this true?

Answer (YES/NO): NO